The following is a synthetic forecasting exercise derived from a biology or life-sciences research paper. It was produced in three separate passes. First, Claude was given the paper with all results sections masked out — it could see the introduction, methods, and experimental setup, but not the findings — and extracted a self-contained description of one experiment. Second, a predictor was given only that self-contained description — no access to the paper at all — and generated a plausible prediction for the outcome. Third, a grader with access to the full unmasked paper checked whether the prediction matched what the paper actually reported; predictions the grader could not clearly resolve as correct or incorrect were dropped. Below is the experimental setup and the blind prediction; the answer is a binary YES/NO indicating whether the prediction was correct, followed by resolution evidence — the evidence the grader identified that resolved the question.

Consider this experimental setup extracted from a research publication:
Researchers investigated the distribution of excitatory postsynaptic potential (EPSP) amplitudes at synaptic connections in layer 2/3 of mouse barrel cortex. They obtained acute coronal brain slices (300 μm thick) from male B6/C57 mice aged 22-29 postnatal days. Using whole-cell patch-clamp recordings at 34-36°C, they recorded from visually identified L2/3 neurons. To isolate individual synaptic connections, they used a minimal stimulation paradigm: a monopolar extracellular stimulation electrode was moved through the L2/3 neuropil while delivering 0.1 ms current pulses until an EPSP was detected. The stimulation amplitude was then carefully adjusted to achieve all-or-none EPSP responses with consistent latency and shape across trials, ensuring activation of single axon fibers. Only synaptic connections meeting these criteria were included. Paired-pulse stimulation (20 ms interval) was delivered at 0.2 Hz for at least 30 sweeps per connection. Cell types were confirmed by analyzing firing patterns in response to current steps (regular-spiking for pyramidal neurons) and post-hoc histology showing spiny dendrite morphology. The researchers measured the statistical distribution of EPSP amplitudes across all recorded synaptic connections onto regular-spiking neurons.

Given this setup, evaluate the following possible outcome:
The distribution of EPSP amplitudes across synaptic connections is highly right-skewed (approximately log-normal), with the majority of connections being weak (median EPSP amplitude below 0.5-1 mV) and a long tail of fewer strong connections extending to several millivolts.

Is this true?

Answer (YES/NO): YES